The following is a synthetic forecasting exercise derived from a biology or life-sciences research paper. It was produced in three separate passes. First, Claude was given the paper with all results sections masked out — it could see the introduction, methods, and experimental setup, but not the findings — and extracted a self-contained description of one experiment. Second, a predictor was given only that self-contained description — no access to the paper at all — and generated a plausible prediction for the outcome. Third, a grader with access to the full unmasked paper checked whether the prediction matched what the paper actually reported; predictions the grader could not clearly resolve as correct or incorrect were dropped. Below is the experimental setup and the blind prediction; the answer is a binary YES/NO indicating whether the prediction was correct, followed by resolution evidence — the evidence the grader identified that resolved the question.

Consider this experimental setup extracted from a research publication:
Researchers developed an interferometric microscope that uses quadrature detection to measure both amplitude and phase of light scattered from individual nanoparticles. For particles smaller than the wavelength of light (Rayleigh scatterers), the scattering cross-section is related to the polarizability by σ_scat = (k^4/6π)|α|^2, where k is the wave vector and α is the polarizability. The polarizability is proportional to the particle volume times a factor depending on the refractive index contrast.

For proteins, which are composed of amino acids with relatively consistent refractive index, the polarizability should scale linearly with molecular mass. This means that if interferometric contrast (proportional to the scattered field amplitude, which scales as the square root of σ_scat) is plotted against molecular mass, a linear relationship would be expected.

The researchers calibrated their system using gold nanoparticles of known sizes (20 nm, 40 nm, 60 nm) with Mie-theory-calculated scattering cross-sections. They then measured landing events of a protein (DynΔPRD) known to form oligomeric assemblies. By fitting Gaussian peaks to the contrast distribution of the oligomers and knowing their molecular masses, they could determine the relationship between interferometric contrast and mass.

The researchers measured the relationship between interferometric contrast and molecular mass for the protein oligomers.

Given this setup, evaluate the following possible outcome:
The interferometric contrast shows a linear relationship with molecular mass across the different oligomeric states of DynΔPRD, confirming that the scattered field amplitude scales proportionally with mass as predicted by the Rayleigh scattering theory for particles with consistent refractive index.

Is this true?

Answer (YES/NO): YES